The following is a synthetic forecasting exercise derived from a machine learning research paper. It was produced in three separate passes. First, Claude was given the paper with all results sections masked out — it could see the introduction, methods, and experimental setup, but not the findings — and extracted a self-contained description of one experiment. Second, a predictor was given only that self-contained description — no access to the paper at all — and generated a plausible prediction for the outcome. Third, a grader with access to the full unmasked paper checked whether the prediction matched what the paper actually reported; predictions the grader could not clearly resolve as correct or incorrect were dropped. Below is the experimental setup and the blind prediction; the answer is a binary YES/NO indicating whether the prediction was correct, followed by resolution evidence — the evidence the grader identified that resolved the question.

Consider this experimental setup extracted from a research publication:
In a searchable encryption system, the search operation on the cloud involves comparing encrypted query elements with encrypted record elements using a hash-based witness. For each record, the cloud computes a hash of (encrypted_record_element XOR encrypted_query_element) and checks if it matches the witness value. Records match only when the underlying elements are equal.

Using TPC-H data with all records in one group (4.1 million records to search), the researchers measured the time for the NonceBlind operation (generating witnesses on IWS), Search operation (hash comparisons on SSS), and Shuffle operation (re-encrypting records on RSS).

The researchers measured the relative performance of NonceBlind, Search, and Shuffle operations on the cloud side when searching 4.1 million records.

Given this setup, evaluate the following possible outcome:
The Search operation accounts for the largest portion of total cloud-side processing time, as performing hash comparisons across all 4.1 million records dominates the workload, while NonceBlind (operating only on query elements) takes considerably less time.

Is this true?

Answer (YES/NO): NO